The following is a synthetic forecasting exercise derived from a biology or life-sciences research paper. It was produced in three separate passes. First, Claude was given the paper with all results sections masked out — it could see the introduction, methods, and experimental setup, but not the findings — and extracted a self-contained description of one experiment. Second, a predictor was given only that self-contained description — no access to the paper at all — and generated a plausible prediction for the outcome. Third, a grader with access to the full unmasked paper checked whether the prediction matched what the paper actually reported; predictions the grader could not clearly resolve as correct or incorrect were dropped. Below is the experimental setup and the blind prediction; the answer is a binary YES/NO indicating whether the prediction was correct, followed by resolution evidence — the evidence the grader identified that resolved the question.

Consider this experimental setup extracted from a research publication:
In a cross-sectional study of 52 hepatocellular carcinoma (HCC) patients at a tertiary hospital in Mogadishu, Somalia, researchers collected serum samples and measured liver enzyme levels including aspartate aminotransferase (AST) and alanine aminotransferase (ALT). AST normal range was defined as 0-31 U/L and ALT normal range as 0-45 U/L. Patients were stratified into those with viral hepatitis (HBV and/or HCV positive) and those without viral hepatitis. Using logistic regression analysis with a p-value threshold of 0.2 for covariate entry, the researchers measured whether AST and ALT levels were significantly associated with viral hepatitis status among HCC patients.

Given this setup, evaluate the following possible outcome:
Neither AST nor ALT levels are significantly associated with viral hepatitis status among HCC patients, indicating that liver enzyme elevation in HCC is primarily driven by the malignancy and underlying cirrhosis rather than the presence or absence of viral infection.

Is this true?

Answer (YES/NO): NO